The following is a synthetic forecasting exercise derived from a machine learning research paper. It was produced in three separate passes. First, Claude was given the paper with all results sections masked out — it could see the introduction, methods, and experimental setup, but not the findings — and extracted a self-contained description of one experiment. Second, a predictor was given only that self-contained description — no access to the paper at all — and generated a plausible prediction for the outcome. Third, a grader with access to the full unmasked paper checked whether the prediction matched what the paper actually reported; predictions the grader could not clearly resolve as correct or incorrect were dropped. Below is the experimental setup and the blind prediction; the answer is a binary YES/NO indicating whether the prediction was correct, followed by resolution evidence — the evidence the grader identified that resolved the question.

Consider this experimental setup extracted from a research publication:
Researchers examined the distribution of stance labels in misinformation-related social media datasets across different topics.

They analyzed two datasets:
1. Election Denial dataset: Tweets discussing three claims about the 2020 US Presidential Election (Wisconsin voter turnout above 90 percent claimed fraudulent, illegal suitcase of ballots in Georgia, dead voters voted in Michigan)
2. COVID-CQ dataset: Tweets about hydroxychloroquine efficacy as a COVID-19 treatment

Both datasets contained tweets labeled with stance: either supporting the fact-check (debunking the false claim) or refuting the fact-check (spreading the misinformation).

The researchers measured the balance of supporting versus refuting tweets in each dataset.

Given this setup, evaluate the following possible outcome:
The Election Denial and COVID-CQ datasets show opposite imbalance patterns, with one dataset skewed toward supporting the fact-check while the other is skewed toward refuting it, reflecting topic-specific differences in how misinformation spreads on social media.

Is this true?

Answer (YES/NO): NO